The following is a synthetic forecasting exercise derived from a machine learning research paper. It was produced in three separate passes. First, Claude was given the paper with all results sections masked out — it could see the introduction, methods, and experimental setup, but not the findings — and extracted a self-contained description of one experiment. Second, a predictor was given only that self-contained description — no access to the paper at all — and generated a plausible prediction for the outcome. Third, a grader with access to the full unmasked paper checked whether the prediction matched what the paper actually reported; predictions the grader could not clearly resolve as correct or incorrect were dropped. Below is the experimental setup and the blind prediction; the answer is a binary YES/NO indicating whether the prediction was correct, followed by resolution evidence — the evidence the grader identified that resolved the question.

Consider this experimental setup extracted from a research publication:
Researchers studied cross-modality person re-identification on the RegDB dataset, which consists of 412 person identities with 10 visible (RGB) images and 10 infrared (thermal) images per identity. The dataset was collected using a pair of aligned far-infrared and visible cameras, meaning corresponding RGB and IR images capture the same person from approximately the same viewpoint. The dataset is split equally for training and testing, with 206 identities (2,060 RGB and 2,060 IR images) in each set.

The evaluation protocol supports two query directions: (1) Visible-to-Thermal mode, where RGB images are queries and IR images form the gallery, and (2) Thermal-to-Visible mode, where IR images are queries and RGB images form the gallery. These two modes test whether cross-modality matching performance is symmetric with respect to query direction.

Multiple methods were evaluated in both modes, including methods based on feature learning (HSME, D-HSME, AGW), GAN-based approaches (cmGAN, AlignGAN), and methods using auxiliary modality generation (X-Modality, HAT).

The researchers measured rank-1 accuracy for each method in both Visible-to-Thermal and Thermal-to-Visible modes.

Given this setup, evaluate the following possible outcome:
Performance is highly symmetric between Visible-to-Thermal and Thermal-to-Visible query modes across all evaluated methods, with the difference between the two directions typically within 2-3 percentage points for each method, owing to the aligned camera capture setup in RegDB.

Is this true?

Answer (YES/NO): YES